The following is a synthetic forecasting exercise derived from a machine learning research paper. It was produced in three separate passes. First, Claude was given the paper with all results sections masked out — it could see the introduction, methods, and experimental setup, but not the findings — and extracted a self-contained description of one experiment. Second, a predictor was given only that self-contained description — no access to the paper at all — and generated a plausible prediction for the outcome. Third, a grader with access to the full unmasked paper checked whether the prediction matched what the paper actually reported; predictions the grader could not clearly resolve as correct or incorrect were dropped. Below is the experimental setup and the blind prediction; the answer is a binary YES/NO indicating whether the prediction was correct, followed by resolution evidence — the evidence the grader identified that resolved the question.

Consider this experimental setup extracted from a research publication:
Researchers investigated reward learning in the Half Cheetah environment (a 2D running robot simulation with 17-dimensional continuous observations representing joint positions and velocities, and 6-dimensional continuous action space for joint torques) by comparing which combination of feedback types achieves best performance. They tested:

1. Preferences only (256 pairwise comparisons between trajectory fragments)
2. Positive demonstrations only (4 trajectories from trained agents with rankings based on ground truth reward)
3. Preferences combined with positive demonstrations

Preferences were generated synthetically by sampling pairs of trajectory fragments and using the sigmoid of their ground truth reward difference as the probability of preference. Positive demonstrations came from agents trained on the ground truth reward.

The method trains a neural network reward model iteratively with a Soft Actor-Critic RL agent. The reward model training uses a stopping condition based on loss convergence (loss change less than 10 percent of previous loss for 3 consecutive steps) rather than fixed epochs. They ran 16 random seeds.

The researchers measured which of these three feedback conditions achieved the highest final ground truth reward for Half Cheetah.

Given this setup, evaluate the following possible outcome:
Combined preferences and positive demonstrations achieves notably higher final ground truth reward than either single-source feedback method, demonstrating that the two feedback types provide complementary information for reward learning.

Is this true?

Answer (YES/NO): NO